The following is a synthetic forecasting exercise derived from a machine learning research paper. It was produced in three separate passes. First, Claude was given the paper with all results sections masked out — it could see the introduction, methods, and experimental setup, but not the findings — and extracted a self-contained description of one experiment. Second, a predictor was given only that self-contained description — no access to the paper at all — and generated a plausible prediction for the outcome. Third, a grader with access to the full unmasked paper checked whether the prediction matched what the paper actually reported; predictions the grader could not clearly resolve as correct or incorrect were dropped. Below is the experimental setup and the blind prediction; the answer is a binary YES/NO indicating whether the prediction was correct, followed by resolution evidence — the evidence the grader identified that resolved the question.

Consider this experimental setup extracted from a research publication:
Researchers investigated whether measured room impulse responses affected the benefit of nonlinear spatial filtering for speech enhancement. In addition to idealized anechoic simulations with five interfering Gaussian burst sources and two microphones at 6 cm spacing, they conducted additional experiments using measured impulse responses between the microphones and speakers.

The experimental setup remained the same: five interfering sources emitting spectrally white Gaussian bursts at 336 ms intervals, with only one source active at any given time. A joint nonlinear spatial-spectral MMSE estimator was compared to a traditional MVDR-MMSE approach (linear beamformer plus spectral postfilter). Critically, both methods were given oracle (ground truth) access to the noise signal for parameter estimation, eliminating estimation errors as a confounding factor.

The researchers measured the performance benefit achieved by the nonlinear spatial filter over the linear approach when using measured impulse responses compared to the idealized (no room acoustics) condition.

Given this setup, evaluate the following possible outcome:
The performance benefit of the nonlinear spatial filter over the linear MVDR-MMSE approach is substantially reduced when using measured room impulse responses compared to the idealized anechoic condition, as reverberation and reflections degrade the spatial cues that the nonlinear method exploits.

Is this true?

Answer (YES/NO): YES